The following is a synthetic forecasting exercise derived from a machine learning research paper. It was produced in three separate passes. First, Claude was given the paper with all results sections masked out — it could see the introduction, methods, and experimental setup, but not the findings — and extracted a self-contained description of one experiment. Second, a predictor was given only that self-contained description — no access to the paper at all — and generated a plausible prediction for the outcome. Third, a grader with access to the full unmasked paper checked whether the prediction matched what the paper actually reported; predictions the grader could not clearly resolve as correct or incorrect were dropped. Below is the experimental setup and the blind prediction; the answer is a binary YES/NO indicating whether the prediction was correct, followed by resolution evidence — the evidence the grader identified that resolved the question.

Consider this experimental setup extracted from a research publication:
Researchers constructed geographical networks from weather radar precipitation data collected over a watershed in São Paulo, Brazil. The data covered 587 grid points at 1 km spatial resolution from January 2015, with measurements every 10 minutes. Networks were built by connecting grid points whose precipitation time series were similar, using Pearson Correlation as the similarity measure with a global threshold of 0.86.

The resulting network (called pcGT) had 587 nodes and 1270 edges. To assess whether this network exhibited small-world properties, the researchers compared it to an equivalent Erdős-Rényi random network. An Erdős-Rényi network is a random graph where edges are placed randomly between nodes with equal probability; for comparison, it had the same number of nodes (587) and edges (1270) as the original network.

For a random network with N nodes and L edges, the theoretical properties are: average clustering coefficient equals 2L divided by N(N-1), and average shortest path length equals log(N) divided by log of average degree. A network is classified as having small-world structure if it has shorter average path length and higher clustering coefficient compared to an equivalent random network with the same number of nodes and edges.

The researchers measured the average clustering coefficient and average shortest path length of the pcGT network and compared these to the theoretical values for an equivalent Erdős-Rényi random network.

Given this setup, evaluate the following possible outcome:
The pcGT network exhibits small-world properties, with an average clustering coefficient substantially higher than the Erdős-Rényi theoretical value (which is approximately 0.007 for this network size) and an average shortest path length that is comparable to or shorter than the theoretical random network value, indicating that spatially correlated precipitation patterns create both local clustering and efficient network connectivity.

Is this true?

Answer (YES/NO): NO